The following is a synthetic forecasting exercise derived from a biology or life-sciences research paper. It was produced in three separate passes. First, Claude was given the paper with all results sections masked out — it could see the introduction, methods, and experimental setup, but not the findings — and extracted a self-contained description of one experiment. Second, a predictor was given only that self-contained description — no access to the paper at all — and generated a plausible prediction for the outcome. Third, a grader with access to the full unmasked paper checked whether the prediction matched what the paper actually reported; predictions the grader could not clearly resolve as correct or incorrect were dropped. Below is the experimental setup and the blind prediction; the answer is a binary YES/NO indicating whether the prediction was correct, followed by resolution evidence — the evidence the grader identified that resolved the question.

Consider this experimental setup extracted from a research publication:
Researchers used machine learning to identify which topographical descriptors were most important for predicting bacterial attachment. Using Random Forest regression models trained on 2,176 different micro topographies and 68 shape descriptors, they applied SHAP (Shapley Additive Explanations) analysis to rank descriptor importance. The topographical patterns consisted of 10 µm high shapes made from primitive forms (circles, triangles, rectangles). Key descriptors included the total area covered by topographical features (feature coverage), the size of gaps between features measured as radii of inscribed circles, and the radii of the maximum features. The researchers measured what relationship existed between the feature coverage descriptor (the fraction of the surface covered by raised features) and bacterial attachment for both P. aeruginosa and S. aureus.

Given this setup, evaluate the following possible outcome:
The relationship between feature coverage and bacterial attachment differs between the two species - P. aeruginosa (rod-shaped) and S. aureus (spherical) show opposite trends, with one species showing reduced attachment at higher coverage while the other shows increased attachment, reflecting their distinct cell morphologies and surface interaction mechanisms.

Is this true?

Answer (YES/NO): NO